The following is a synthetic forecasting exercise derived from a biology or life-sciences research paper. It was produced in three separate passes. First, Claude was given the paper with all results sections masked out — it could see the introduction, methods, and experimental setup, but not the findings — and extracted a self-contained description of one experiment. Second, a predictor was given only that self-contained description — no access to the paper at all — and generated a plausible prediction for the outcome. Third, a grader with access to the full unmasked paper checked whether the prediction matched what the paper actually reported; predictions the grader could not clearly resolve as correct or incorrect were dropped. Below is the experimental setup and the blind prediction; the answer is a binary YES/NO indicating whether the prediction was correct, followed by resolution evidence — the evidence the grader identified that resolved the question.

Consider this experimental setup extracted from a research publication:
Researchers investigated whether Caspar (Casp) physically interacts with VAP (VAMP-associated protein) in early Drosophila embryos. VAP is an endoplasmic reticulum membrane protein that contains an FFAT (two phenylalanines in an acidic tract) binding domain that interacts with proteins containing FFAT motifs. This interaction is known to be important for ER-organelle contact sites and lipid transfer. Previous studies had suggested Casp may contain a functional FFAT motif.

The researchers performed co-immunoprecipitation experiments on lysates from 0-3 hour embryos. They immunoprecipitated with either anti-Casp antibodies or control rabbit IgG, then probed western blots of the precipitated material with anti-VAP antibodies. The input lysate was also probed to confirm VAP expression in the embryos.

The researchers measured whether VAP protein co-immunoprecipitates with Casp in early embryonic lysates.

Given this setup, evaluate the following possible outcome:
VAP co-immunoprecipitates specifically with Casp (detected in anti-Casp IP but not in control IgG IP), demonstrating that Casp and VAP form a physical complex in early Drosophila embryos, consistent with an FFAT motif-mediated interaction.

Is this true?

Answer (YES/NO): YES